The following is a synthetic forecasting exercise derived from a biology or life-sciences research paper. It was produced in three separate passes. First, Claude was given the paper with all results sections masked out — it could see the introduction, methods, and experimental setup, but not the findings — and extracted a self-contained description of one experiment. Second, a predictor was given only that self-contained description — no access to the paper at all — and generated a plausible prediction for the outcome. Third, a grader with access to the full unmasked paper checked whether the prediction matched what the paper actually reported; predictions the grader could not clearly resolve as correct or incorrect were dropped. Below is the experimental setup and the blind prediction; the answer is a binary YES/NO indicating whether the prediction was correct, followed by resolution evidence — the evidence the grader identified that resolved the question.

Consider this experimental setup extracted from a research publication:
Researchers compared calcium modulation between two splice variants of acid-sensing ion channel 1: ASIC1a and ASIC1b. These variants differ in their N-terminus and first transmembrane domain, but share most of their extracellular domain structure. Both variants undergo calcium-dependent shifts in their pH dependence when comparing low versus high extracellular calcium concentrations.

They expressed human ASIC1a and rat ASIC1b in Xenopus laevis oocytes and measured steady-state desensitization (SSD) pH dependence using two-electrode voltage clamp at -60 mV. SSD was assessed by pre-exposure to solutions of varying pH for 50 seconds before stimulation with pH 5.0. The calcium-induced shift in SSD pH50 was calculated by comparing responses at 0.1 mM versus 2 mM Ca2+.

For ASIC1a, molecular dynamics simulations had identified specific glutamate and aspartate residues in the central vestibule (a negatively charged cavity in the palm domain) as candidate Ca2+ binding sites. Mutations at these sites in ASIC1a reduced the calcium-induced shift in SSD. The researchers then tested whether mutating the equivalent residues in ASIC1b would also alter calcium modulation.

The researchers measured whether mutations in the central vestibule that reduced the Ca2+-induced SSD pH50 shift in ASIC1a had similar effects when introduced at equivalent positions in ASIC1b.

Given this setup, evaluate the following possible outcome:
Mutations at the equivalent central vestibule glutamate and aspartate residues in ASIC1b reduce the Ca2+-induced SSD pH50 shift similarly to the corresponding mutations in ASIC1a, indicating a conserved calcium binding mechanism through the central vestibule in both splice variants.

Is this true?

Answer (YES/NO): YES